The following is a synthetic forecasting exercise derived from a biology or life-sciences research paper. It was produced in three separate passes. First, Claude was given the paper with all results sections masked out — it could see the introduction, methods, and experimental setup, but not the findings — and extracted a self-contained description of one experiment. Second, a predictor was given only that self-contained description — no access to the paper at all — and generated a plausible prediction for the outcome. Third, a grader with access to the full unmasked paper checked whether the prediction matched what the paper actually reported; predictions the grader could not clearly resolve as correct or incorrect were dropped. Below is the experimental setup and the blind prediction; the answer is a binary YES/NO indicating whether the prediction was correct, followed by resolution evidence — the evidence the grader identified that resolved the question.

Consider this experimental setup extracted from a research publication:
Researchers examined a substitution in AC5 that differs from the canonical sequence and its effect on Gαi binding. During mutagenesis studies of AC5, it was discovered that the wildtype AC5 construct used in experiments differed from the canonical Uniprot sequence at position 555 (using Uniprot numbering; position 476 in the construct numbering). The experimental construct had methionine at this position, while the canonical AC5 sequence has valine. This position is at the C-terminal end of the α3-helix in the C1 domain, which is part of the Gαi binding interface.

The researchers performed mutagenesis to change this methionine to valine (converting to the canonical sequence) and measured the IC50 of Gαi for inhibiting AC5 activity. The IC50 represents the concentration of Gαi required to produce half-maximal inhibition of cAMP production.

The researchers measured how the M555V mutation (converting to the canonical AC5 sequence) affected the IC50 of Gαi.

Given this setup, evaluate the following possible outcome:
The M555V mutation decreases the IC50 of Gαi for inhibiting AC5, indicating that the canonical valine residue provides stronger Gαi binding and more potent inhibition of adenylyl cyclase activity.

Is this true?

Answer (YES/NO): YES